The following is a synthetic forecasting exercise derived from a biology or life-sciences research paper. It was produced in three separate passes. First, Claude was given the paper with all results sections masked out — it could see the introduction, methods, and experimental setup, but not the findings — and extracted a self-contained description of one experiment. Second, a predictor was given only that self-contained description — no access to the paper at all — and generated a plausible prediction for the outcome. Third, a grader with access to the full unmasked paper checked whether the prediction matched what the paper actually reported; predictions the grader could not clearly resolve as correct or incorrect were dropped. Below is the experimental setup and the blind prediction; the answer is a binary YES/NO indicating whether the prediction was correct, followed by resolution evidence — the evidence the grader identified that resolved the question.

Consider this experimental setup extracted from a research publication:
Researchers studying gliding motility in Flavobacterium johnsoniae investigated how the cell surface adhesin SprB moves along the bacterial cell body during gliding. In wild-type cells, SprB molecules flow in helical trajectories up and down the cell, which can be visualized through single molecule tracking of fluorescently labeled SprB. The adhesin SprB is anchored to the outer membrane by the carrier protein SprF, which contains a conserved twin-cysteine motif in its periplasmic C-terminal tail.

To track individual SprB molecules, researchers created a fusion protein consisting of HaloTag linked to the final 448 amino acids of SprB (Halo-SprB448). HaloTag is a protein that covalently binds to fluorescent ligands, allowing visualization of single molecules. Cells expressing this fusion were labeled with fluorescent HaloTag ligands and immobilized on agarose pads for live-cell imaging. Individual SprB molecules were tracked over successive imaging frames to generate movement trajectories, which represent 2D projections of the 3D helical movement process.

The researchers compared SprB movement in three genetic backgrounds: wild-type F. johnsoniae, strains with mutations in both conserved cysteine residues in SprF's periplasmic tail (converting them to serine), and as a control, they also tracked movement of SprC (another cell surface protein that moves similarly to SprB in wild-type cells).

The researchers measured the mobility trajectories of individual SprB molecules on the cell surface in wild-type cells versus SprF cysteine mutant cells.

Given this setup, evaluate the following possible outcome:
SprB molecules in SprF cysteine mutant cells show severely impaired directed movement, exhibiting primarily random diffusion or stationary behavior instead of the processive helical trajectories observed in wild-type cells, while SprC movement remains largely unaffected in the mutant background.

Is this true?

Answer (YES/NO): YES